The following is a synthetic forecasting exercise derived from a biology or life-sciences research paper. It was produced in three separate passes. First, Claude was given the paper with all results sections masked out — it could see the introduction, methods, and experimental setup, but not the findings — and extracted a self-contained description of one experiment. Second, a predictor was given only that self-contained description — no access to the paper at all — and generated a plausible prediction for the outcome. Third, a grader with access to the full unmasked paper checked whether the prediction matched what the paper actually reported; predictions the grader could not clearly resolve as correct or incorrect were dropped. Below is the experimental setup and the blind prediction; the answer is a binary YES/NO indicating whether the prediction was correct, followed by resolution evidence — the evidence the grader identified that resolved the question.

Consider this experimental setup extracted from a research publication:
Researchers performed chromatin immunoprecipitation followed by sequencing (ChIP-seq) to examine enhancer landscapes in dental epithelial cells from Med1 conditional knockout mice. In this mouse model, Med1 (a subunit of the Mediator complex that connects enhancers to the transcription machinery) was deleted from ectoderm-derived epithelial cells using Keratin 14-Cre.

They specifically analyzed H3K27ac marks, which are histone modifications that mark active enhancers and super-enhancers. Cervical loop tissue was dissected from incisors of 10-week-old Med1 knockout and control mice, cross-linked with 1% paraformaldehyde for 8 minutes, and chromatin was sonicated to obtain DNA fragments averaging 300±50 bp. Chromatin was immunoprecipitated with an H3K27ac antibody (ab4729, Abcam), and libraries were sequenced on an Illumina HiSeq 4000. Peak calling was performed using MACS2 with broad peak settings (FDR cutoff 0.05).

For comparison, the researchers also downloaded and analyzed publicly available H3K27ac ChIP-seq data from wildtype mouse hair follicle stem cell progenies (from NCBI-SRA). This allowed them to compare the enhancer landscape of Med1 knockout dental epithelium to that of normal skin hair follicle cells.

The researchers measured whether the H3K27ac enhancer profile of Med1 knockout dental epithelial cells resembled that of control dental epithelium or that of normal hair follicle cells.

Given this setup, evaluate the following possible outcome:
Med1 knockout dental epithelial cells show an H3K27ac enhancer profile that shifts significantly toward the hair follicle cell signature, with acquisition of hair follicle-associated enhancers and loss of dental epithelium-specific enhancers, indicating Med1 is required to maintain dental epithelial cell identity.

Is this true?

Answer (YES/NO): YES